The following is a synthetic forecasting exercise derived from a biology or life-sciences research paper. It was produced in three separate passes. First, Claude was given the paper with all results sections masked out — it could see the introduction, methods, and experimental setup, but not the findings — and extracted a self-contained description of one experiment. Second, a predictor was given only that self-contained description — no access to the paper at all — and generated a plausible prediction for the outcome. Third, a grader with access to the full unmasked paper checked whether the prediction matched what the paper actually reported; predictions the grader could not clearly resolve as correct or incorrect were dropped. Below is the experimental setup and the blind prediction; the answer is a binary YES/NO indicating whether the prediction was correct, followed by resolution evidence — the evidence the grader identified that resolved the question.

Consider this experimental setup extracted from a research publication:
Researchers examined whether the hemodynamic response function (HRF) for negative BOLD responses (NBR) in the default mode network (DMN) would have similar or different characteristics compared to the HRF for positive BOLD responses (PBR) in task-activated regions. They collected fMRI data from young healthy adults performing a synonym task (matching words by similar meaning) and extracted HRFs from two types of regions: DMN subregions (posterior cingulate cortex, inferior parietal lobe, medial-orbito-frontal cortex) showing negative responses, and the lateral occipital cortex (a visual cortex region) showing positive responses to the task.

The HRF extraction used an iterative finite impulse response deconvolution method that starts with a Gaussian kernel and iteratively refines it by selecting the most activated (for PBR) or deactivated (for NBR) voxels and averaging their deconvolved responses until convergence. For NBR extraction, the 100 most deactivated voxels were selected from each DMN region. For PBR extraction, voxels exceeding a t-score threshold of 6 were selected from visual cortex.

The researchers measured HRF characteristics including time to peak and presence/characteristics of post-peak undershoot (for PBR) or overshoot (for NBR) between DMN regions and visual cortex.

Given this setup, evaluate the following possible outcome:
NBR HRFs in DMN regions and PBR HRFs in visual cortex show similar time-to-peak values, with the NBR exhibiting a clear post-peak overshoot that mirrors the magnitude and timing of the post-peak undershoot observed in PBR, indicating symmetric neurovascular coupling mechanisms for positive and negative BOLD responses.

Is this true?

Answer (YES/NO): NO